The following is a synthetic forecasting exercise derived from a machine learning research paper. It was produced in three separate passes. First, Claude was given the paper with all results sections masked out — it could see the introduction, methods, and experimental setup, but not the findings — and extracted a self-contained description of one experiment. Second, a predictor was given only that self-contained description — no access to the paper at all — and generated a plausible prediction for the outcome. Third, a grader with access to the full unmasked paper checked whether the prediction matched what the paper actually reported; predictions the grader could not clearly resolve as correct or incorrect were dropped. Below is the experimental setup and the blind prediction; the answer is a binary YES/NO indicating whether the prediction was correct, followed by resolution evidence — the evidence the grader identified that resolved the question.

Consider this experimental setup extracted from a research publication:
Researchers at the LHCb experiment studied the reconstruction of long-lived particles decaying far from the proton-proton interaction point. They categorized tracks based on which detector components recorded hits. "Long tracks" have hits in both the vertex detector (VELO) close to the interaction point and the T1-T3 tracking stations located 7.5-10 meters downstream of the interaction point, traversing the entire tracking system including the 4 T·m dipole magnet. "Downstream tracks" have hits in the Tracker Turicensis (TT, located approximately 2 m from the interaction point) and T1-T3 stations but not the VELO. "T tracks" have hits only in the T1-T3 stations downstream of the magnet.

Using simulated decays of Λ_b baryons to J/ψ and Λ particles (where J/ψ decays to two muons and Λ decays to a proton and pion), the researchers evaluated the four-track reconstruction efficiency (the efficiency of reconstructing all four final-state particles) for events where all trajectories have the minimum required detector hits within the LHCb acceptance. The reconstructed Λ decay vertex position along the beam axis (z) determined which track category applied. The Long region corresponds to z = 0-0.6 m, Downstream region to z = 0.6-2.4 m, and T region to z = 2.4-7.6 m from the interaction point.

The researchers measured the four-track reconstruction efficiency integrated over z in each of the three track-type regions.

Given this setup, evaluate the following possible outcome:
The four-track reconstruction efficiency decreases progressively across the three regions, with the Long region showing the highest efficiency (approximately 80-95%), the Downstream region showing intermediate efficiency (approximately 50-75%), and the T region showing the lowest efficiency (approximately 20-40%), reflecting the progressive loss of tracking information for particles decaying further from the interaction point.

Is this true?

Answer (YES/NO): NO